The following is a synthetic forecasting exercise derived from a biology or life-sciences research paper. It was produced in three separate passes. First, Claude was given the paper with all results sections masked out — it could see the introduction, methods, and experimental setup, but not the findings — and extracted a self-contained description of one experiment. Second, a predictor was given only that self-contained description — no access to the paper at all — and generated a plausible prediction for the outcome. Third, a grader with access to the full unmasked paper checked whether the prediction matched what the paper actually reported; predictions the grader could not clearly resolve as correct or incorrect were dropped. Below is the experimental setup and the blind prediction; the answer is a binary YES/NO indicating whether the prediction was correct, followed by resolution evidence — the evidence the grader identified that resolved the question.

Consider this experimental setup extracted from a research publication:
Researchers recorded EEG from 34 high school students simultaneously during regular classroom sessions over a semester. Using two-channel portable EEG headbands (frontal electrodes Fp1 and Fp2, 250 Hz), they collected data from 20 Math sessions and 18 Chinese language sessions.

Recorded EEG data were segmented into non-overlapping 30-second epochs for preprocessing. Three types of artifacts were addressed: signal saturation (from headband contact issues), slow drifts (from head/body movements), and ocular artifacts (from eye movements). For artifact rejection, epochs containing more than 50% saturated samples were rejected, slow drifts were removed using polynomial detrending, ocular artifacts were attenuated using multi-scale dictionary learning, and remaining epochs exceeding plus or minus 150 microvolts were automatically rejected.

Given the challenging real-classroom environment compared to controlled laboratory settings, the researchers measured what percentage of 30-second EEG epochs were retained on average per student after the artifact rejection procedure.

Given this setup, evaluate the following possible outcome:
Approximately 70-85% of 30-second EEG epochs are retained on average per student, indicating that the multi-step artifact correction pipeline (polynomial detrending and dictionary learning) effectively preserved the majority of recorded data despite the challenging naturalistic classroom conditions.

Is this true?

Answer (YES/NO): NO